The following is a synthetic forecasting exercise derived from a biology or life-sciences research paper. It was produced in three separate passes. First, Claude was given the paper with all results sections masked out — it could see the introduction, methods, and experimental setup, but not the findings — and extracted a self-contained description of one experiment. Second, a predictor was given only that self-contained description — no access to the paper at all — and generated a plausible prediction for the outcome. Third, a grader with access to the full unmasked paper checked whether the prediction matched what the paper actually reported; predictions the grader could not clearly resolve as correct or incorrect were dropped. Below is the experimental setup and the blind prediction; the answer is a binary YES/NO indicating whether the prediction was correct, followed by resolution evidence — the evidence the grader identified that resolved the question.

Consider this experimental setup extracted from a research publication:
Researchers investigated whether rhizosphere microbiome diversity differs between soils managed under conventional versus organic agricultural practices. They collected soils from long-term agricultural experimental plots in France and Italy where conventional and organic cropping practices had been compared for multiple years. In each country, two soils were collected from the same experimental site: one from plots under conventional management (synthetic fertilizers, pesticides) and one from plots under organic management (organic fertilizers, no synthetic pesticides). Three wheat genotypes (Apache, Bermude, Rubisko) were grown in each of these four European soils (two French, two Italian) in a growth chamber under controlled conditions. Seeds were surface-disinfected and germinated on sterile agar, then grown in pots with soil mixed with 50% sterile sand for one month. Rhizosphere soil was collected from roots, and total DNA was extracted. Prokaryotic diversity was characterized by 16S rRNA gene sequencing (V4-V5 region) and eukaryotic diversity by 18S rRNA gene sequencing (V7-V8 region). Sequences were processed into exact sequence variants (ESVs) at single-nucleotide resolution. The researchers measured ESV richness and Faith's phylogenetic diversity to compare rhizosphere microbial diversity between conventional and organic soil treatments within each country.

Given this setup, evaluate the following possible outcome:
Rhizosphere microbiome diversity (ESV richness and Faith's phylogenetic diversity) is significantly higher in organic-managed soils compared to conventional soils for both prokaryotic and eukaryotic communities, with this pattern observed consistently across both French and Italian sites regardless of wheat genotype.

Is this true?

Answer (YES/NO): NO